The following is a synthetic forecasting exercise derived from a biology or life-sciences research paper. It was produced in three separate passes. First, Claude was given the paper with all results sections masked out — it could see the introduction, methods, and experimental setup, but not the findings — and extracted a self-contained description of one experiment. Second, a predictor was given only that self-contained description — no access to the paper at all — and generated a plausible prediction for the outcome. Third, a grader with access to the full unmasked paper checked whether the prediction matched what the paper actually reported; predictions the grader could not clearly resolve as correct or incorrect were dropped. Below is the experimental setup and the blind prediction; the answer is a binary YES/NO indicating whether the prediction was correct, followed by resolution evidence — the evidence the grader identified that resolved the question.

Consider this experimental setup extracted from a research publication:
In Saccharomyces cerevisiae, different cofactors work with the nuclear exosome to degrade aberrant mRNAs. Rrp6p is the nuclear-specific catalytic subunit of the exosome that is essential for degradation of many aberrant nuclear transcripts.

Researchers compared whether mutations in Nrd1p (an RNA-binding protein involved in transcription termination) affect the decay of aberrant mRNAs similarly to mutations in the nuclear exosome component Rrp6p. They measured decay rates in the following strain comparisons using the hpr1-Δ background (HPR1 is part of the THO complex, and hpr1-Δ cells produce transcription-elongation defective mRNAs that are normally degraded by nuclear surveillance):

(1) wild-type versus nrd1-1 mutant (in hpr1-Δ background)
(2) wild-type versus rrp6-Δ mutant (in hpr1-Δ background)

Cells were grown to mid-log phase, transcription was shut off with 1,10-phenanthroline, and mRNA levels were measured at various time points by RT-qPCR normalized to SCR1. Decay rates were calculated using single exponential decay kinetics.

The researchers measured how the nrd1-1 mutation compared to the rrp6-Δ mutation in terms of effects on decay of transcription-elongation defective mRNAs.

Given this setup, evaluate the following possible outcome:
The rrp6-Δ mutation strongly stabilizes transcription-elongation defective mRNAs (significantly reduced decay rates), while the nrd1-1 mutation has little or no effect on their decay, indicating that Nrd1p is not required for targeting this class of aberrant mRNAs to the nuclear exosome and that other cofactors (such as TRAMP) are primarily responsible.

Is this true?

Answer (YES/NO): NO